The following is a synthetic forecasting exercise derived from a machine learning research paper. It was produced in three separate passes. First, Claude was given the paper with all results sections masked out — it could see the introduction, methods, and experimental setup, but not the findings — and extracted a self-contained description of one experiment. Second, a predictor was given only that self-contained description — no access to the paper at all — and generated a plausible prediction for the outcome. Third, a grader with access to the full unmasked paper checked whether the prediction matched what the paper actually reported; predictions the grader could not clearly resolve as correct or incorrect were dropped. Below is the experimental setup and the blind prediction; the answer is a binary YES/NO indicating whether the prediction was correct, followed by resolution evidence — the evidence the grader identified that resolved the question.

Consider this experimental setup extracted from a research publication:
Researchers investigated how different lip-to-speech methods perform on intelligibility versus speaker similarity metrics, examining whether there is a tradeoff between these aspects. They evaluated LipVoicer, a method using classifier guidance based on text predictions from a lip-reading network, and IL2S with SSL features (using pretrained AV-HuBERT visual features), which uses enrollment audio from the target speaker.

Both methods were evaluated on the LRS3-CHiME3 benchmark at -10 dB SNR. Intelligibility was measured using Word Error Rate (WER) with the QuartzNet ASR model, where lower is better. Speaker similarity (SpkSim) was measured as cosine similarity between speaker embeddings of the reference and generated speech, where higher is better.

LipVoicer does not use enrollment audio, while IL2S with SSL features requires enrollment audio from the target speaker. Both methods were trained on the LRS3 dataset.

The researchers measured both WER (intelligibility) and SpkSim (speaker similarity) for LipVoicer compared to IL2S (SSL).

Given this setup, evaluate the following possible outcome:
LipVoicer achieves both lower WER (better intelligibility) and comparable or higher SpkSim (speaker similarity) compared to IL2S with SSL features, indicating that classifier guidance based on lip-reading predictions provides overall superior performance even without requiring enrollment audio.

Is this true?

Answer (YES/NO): NO